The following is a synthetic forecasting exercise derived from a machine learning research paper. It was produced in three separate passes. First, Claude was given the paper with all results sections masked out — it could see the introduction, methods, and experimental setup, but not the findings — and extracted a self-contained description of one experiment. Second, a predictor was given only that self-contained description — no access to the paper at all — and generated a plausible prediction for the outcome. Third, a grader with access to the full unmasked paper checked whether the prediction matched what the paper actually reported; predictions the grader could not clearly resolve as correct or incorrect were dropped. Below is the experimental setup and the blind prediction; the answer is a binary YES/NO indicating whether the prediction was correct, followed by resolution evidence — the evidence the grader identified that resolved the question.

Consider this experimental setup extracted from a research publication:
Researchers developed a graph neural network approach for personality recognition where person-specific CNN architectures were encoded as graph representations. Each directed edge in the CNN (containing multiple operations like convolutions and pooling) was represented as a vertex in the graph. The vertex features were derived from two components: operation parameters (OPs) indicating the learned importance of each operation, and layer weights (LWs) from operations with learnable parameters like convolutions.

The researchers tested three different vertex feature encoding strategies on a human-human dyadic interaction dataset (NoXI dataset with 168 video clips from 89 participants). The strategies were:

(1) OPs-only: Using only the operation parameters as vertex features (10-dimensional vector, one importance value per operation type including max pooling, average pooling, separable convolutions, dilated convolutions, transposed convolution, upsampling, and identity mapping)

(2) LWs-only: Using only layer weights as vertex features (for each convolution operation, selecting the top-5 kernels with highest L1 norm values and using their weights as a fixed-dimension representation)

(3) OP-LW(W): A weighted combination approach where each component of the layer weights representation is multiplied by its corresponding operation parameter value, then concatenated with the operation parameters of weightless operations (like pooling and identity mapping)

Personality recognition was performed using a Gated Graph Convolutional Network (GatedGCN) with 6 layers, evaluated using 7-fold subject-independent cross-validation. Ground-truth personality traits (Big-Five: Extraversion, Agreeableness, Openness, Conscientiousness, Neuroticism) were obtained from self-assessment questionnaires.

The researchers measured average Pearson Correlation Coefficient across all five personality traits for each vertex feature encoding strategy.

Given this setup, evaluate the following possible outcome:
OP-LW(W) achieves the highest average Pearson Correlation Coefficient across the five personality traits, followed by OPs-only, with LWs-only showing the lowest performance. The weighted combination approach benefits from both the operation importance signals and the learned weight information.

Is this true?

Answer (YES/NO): NO